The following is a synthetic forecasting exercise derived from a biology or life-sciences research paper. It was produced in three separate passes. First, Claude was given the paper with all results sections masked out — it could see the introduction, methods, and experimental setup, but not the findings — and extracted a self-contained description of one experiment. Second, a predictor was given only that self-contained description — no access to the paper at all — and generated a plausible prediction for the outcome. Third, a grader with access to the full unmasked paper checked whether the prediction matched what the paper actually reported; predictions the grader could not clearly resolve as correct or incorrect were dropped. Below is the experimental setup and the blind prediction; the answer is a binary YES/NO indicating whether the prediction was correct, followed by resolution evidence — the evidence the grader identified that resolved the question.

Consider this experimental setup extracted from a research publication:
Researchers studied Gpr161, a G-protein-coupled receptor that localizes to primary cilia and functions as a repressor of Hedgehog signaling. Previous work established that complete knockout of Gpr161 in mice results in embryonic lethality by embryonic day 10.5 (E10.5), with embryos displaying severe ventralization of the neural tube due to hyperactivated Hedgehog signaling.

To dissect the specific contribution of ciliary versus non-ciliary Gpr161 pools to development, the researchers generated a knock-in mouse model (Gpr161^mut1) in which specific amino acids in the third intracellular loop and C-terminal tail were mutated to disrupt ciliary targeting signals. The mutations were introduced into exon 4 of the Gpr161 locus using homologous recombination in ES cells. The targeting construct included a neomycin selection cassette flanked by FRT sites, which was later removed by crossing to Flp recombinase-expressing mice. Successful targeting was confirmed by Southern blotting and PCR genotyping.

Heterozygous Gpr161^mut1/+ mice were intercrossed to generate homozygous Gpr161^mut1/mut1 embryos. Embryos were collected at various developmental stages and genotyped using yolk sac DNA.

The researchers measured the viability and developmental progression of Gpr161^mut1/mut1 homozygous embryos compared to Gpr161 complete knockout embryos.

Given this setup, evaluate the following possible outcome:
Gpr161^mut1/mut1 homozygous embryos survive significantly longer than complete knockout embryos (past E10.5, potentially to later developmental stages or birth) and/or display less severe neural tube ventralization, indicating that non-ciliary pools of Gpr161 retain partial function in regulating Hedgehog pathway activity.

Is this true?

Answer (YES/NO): YES